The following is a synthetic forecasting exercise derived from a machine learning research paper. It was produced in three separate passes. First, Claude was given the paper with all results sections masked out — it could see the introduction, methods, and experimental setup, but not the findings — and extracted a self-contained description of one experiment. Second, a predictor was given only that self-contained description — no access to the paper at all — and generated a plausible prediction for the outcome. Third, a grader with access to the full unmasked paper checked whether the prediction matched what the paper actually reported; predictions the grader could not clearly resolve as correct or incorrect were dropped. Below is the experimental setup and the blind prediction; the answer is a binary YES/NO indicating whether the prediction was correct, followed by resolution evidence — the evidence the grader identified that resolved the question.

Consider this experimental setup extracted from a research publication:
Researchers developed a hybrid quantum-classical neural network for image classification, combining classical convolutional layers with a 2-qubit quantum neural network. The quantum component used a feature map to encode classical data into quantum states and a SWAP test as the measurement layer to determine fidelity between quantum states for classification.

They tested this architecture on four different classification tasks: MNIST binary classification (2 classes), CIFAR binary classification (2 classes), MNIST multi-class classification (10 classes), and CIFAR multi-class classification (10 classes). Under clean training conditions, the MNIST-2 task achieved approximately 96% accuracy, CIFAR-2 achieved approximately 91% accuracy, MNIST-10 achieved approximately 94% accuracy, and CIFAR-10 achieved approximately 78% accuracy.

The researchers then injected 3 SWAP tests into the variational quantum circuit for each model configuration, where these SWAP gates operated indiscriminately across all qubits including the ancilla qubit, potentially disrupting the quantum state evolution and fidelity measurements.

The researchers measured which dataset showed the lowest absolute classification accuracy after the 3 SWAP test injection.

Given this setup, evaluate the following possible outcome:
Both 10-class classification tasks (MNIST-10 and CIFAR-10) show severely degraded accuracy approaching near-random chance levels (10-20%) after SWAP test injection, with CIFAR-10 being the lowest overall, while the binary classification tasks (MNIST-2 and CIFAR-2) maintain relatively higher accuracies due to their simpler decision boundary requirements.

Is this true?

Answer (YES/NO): NO